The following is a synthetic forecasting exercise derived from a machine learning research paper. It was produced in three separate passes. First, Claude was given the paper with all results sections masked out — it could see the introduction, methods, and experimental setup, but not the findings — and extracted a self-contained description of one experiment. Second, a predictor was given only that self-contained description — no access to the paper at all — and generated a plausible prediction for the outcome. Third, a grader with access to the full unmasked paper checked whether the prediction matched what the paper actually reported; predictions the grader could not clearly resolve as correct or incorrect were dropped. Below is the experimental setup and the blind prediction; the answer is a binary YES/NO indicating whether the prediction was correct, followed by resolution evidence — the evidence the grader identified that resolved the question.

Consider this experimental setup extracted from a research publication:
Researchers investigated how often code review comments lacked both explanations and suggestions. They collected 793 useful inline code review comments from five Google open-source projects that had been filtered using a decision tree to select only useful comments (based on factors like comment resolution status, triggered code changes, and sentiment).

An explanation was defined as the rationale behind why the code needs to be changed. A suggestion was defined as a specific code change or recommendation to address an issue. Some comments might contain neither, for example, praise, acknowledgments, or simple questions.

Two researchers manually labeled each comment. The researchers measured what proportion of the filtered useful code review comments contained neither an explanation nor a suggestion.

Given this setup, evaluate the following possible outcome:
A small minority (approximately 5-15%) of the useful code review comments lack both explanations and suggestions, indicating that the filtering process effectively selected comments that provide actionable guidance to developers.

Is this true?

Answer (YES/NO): YES